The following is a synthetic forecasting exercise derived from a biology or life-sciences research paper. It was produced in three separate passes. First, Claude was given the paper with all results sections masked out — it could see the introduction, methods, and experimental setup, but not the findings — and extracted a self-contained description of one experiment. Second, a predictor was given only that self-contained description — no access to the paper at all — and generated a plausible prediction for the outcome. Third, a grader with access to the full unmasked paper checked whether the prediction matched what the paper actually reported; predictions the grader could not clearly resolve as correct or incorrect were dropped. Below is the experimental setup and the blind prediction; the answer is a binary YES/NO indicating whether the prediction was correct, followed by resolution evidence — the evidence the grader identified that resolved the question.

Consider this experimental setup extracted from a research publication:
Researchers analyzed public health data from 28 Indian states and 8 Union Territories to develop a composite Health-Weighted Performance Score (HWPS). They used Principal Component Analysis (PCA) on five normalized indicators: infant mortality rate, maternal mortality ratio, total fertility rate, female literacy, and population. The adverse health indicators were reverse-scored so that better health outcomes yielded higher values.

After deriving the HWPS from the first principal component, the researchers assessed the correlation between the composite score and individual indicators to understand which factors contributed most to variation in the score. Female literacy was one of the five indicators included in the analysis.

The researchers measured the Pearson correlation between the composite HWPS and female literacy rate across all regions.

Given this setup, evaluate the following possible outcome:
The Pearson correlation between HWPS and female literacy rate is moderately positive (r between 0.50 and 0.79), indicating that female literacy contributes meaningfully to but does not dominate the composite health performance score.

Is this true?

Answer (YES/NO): NO